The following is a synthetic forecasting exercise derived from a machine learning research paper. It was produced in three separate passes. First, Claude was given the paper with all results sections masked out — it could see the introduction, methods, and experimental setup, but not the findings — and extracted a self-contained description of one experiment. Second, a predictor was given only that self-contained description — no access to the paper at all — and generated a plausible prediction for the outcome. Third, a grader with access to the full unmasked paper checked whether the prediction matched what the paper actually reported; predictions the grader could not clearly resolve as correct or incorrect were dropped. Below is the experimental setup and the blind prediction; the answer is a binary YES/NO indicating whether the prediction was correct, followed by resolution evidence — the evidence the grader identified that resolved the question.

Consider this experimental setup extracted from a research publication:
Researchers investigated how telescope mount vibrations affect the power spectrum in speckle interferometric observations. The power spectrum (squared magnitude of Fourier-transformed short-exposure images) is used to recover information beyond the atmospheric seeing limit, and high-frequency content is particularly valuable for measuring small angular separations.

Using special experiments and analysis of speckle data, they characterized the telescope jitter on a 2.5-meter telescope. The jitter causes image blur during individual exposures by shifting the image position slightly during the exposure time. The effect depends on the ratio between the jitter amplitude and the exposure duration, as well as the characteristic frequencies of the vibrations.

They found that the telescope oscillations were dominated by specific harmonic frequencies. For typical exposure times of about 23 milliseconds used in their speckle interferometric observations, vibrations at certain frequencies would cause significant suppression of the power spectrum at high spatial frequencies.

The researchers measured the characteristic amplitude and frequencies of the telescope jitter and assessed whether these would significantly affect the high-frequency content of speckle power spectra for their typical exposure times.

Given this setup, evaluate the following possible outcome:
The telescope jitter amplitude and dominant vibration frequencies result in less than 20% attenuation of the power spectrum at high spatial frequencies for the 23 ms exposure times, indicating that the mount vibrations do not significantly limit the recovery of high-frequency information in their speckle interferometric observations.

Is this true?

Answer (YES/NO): NO